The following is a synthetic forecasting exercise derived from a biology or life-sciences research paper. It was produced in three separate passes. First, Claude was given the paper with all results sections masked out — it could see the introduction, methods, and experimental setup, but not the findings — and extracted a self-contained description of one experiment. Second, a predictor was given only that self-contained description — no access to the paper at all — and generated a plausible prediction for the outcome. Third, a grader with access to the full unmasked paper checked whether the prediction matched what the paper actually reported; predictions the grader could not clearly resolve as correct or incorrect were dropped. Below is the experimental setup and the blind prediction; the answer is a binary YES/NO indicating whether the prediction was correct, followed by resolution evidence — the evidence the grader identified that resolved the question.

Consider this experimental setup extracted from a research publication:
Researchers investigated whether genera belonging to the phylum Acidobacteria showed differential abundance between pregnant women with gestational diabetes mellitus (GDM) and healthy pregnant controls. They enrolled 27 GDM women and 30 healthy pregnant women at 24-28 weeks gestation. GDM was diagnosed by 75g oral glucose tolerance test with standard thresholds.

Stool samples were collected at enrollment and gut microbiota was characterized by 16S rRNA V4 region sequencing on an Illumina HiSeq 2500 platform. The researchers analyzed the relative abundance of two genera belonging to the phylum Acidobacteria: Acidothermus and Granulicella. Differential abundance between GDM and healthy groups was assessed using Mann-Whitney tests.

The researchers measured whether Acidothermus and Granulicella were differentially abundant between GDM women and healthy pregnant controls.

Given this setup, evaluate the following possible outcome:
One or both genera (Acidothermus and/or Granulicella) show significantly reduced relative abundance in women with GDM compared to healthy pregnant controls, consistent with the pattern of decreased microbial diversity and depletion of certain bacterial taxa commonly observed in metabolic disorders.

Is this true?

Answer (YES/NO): NO